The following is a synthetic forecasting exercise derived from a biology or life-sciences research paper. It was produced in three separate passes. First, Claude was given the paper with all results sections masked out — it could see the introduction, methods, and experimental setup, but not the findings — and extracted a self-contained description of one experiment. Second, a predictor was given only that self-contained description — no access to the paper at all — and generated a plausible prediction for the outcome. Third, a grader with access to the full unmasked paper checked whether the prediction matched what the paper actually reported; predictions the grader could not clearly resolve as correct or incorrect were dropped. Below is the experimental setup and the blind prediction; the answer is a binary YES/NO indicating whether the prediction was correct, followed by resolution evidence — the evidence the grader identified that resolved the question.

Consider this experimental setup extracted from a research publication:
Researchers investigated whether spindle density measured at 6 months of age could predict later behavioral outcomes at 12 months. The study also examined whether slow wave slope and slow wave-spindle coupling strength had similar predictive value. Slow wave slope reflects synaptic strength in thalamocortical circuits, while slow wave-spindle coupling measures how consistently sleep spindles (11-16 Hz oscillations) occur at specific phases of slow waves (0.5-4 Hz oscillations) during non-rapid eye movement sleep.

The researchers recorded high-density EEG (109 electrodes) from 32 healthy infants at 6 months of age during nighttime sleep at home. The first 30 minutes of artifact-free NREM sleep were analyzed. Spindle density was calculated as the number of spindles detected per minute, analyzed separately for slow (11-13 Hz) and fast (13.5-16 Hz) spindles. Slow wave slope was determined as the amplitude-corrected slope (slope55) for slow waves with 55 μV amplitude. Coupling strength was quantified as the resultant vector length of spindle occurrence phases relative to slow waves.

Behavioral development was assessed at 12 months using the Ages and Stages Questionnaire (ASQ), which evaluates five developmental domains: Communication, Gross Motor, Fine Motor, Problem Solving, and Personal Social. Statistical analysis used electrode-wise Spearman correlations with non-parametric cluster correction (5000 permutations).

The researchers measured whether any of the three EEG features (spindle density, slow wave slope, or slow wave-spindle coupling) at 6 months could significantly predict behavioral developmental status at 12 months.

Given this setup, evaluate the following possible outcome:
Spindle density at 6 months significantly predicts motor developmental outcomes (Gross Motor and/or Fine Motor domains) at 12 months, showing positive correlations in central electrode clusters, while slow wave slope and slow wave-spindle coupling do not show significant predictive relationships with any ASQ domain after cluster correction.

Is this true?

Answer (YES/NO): YES